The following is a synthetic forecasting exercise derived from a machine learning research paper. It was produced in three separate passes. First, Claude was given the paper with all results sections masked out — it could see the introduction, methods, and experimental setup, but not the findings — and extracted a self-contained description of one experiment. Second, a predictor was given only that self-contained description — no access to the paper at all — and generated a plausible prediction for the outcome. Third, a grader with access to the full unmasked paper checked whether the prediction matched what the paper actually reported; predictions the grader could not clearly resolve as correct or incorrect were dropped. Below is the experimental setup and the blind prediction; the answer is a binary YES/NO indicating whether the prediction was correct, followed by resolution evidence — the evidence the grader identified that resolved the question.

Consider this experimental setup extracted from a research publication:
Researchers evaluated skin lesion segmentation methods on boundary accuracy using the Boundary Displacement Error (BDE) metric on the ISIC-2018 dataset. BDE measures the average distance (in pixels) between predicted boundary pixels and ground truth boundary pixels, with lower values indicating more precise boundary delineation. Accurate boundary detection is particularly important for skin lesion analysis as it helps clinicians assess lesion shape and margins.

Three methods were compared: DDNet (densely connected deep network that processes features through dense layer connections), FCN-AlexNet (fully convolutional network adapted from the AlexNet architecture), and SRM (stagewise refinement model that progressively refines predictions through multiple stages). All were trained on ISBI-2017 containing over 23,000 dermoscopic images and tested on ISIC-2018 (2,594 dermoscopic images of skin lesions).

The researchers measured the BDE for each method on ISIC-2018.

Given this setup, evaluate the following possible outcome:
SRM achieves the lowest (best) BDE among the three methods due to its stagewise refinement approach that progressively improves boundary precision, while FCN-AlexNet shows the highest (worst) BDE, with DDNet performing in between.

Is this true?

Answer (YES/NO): NO